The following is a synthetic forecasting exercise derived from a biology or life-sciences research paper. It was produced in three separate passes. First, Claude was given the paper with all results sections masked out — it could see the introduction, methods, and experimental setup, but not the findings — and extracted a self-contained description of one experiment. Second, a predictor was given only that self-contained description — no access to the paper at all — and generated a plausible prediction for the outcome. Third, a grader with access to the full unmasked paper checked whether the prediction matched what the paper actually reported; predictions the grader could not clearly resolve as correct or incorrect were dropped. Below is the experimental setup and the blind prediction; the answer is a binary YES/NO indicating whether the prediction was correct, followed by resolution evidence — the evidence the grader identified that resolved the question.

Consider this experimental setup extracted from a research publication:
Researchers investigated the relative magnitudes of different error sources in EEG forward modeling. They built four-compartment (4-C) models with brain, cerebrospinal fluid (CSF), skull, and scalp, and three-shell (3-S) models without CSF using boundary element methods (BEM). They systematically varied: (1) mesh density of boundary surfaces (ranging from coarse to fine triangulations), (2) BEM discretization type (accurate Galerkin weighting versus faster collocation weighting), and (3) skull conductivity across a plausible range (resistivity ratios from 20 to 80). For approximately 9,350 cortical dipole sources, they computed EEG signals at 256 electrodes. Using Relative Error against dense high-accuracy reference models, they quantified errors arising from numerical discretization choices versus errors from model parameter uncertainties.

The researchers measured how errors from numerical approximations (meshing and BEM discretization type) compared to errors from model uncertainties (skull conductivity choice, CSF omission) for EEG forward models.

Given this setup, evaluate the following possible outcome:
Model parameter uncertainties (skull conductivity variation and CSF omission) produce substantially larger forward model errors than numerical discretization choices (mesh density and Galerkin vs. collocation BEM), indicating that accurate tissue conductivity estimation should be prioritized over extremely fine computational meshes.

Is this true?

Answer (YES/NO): YES